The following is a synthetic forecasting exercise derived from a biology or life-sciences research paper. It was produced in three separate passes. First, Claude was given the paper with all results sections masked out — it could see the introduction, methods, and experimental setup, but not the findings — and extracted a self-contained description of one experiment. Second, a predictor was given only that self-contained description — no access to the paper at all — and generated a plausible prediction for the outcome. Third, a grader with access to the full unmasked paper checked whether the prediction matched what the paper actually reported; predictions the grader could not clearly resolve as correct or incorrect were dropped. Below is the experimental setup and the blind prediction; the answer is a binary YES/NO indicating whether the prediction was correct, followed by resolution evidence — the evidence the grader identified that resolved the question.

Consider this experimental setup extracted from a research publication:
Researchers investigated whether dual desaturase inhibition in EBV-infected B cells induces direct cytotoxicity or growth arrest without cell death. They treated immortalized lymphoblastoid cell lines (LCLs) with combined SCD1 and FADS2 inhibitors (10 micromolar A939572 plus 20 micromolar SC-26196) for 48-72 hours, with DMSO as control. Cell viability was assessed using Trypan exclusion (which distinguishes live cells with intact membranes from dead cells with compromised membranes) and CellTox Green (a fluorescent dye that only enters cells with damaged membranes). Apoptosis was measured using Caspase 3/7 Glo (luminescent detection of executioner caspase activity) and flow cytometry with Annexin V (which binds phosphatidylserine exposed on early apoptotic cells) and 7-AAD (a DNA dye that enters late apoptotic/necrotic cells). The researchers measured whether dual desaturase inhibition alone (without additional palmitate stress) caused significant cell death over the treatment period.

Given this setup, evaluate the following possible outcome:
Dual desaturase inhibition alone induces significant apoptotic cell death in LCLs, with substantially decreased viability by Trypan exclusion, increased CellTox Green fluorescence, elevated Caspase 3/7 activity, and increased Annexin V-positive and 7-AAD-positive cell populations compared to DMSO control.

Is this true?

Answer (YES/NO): NO